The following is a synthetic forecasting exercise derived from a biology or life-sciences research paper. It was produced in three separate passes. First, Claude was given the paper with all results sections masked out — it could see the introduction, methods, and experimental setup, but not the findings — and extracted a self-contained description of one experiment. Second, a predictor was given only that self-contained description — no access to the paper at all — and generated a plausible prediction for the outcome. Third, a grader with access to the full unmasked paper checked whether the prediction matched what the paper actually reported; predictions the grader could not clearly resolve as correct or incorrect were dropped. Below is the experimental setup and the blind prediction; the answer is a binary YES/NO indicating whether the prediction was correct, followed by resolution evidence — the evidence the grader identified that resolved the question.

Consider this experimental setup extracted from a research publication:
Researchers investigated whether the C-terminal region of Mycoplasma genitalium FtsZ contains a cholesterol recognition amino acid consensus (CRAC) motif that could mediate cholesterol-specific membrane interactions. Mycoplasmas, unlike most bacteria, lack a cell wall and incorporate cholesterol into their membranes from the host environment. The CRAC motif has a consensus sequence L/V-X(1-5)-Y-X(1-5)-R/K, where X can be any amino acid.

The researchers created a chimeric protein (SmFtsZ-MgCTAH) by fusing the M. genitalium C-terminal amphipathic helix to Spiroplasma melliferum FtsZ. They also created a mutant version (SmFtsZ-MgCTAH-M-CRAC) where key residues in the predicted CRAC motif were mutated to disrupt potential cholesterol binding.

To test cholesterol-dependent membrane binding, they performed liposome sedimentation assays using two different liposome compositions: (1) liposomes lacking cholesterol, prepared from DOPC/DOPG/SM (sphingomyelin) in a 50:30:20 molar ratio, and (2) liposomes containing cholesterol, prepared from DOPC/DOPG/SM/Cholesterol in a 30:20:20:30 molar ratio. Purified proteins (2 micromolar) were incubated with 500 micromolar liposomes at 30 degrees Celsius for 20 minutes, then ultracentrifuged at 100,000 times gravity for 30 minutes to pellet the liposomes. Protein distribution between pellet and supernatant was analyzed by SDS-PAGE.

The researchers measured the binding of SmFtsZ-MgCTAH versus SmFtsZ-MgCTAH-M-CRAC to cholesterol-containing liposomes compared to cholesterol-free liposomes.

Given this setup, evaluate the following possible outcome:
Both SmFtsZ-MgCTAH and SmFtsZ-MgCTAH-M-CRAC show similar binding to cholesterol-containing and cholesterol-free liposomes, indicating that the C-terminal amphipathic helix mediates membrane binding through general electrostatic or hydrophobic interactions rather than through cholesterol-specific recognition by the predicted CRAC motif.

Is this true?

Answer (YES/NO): NO